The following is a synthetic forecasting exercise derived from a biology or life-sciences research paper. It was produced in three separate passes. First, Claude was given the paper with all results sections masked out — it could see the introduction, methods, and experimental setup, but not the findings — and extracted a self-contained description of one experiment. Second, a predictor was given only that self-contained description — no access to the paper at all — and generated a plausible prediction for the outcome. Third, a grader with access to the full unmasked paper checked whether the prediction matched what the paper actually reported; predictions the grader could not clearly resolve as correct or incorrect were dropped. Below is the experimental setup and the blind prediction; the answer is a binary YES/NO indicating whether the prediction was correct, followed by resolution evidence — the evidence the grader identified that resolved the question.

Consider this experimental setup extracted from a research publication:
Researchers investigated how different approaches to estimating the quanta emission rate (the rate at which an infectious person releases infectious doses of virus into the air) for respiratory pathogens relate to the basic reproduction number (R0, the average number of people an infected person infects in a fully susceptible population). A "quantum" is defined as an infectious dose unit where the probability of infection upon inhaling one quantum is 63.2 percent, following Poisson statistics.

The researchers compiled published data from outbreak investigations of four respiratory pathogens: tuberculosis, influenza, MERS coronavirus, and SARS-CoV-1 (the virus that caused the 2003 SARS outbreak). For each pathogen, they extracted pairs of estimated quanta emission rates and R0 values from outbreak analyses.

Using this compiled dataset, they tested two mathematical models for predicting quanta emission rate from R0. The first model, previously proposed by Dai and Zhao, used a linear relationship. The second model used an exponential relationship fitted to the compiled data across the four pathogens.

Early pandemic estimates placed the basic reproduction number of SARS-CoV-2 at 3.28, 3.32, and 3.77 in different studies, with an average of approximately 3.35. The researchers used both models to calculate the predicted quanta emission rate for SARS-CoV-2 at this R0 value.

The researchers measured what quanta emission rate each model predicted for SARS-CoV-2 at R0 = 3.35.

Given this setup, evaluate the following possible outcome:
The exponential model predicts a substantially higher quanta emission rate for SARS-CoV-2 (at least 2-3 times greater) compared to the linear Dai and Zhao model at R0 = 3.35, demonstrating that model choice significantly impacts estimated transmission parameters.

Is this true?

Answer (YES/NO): YES